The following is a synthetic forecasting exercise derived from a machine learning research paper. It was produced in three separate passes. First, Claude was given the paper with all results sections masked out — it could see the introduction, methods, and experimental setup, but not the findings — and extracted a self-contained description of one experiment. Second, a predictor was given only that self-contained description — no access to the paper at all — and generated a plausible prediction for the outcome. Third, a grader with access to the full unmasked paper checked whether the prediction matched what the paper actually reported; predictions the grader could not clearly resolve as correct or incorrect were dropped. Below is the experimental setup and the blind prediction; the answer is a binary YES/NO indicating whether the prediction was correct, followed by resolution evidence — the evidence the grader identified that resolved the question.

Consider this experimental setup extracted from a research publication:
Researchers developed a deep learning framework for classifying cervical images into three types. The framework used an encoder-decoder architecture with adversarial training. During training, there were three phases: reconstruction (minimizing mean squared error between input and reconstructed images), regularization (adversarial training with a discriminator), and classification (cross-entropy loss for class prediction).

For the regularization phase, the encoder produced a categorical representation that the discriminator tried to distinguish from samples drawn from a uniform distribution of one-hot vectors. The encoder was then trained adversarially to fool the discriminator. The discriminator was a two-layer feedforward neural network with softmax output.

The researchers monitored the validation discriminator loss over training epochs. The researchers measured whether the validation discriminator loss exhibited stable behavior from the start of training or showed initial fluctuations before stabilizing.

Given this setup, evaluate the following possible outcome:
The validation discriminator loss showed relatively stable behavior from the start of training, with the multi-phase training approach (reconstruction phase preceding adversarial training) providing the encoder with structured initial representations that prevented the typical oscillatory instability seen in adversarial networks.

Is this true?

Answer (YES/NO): NO